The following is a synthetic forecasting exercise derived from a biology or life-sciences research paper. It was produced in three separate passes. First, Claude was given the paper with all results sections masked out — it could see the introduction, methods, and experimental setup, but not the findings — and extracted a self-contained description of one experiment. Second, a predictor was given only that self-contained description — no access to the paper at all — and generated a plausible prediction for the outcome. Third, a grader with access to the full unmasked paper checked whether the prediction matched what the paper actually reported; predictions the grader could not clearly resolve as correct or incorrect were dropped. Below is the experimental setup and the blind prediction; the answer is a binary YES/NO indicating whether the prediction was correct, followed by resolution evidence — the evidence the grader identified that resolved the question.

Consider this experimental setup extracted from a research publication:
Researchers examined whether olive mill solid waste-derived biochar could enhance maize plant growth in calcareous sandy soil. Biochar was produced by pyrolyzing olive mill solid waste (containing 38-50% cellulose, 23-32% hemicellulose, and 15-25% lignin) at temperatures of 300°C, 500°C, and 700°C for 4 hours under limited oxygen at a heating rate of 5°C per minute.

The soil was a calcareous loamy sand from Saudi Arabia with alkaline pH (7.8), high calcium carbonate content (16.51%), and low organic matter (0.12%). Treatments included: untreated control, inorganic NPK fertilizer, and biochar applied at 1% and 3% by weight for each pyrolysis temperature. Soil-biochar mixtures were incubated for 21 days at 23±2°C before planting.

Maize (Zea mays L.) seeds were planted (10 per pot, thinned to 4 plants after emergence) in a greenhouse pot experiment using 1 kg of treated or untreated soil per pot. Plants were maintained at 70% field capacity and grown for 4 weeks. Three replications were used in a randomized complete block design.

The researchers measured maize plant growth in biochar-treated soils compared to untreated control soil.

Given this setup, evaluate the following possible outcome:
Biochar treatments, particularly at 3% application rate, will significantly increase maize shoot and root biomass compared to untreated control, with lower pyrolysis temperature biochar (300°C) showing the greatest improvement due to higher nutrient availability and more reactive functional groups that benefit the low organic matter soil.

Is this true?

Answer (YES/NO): NO